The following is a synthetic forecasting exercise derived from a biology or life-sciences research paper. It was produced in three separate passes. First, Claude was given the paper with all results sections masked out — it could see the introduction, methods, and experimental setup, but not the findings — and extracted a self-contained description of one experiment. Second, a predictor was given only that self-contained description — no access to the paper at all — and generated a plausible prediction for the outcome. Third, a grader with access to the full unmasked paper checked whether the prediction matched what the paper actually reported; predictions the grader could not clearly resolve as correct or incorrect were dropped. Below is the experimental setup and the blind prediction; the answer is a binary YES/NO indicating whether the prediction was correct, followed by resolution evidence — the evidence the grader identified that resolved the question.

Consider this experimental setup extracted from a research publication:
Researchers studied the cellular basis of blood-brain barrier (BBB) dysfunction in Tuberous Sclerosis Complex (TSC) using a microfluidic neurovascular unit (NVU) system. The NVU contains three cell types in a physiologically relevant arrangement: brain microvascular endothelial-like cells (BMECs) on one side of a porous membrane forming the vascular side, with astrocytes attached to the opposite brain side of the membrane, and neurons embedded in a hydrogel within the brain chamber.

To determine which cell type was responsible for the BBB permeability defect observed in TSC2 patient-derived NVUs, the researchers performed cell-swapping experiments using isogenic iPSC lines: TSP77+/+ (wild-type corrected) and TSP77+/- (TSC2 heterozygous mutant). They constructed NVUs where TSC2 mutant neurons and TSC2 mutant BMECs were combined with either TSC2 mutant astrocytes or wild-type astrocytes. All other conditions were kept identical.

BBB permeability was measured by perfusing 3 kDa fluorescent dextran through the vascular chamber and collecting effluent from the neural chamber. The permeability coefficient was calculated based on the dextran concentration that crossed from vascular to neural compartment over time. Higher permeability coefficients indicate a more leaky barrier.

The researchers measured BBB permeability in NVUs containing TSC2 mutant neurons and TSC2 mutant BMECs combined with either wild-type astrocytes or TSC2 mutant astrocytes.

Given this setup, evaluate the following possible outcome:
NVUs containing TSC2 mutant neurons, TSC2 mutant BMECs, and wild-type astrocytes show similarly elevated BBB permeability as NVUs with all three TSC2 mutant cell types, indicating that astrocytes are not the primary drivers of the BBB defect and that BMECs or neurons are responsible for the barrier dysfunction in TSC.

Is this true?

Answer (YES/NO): NO